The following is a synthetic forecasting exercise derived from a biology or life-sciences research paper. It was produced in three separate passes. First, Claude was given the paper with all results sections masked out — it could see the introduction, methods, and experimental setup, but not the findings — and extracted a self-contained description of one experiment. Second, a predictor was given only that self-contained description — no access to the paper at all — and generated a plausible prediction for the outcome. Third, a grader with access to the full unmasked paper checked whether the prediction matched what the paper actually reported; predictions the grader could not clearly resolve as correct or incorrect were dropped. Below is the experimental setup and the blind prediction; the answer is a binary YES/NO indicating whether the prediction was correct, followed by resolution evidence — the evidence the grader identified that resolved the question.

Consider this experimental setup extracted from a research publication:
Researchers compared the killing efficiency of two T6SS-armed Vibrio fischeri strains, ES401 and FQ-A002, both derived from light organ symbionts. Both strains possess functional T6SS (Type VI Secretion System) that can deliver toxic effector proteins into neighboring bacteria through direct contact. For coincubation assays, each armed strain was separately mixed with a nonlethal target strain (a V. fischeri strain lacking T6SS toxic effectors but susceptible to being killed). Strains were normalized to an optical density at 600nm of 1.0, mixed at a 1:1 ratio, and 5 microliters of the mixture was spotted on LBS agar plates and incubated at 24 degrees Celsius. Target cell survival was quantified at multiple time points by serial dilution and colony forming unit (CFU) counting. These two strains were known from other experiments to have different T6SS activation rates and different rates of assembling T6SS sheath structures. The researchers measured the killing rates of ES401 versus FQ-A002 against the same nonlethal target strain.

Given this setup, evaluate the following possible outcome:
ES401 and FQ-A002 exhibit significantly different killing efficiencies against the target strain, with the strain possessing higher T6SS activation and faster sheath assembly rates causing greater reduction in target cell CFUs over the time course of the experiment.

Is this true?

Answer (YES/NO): NO